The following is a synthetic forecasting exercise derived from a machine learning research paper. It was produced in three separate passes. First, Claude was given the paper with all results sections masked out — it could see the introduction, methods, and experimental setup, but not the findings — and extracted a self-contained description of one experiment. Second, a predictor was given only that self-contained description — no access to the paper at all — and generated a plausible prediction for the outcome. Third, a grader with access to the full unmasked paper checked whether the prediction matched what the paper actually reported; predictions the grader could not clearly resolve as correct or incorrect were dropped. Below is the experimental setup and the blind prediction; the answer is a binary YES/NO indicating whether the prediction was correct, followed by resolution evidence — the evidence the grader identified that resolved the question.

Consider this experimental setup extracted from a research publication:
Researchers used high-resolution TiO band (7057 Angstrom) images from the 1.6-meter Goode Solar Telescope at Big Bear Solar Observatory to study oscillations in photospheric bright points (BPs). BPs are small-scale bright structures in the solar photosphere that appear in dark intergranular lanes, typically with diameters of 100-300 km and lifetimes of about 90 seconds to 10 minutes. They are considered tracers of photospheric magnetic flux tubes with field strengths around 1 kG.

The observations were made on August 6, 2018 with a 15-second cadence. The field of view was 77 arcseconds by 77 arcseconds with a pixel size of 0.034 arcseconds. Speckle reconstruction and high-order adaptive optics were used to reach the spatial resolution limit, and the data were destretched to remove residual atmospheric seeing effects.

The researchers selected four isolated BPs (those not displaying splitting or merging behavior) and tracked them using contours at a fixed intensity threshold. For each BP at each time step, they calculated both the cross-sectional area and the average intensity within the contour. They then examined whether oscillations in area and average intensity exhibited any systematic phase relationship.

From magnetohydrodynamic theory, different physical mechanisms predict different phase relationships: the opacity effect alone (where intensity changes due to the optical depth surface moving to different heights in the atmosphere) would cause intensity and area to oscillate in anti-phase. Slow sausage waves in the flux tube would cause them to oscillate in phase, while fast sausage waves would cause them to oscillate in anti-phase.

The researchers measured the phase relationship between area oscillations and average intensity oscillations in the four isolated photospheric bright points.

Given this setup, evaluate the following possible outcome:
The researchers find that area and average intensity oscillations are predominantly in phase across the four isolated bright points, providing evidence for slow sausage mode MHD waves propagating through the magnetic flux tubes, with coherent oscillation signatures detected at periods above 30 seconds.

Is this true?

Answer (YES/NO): YES